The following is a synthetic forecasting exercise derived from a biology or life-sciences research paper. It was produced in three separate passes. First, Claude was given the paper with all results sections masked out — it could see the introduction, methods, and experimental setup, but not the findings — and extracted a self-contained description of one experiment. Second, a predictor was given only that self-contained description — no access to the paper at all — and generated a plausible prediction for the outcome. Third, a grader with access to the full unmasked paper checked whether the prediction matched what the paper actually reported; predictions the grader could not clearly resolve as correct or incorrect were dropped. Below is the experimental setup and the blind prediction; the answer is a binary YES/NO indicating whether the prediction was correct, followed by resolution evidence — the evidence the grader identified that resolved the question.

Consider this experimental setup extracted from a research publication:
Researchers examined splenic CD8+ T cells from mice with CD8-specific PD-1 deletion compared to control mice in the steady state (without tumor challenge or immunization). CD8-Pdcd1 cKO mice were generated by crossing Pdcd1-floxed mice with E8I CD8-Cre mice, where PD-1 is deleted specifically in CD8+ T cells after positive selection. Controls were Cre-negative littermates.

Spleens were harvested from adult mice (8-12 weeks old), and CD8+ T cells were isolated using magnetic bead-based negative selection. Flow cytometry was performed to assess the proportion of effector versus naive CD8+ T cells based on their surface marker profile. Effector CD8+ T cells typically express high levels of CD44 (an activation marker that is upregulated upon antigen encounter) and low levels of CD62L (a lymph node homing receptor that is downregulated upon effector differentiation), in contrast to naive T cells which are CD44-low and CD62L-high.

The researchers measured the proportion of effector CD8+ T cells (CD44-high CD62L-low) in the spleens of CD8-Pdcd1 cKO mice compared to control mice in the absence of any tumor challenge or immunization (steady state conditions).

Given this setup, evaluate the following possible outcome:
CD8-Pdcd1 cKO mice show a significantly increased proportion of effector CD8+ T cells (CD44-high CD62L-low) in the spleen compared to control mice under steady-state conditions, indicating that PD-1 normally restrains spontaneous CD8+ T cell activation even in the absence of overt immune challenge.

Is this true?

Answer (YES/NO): YES